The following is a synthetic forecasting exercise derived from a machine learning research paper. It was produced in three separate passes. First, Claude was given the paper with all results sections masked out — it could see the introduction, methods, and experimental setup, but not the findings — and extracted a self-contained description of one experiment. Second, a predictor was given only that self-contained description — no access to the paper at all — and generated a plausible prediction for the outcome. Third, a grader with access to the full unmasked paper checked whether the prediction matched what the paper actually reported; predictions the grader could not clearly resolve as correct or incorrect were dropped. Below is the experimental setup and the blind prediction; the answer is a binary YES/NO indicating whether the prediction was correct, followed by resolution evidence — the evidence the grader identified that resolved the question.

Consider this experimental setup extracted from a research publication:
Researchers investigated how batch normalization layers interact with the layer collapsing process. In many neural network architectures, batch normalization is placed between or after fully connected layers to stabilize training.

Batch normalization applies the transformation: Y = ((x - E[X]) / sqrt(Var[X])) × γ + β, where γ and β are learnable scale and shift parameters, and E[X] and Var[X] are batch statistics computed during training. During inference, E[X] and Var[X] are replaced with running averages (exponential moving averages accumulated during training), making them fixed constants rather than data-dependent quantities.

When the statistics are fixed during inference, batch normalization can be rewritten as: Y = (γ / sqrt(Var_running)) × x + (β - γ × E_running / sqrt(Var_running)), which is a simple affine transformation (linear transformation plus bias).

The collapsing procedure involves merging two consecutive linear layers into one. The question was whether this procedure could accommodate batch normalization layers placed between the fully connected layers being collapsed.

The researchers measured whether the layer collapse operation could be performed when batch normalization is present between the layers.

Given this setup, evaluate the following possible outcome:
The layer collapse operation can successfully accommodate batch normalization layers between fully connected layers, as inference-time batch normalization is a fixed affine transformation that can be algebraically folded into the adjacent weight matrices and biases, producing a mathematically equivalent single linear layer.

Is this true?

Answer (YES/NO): YES